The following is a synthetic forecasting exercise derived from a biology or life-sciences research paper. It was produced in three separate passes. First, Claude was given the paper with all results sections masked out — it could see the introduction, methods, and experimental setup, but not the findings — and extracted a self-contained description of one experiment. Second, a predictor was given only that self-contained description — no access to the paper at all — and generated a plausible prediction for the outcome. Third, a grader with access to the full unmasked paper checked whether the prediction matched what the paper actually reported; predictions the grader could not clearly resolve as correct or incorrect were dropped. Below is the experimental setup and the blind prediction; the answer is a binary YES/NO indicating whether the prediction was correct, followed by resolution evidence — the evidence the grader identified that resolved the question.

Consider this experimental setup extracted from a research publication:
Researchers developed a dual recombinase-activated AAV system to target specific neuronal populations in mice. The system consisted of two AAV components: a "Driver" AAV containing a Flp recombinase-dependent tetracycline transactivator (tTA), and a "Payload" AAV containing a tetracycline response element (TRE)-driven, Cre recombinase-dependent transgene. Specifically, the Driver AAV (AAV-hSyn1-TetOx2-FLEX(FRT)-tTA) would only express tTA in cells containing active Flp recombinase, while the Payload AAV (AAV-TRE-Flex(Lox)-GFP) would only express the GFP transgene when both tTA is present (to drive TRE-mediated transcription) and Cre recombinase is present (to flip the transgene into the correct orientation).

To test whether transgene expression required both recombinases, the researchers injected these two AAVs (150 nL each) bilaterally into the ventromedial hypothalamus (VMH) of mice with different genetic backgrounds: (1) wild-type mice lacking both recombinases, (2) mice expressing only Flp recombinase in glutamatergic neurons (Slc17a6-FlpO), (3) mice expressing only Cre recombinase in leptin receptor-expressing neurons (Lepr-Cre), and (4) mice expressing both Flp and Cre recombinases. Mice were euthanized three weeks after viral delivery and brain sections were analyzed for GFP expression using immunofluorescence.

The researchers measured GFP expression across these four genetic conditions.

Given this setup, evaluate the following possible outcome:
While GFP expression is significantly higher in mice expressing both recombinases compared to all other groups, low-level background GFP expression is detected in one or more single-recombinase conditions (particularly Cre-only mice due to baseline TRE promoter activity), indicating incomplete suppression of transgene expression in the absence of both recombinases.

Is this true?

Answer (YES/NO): YES